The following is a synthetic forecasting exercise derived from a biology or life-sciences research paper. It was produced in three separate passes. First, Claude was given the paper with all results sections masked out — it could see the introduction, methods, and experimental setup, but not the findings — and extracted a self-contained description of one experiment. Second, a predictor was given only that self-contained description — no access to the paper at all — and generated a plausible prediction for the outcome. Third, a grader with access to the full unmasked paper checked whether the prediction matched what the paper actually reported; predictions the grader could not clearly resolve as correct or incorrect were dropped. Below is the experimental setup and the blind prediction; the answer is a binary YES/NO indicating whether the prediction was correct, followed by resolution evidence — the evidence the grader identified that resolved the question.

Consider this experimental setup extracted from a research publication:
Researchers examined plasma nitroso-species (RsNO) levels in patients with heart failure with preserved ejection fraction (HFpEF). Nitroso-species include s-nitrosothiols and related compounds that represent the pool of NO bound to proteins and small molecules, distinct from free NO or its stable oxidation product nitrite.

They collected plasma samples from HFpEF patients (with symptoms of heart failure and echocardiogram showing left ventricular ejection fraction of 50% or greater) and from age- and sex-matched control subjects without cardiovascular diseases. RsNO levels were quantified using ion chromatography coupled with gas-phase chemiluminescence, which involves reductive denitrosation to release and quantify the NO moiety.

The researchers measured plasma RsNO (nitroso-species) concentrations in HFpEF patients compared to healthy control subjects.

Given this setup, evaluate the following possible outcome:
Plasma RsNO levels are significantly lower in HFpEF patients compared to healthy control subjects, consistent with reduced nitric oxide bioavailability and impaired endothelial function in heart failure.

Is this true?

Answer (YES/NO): NO